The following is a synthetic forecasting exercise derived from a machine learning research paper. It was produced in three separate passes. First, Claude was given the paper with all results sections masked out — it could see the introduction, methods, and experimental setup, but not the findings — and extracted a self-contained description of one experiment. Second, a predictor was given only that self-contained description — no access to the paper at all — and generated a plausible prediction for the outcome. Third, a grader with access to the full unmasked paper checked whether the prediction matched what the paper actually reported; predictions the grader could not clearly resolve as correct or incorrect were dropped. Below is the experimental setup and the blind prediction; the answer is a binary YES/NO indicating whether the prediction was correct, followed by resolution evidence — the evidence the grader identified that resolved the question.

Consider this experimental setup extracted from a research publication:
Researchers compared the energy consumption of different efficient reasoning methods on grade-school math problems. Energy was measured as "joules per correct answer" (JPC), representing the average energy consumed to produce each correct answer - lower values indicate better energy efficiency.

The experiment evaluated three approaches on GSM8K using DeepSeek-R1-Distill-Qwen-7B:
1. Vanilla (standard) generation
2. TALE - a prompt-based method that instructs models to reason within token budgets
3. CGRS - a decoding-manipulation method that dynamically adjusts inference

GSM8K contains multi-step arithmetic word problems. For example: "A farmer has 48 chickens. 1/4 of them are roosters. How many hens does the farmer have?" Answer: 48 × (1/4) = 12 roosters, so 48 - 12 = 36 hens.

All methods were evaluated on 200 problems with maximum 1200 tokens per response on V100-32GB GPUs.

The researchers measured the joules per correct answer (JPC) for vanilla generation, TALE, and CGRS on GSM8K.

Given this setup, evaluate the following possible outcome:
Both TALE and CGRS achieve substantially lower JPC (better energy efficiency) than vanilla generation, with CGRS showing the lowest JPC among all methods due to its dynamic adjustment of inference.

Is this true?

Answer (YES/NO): NO